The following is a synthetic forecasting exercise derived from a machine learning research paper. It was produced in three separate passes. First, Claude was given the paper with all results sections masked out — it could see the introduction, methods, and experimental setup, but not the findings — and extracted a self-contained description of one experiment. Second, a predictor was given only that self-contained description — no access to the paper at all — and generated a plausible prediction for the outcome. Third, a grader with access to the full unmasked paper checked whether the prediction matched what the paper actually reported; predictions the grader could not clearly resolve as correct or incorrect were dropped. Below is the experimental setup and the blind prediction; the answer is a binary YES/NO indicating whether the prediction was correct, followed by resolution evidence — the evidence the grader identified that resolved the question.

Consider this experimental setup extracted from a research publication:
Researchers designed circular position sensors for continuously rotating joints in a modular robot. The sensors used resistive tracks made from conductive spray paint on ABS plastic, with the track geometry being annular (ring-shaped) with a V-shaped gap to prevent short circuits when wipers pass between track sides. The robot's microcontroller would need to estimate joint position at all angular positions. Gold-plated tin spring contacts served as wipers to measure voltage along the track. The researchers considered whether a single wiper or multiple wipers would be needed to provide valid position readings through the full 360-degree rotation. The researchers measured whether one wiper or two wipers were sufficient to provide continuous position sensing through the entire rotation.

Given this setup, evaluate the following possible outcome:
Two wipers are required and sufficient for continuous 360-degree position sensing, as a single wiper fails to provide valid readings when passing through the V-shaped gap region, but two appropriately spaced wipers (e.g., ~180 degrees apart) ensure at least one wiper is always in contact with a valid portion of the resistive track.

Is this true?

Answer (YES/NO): YES